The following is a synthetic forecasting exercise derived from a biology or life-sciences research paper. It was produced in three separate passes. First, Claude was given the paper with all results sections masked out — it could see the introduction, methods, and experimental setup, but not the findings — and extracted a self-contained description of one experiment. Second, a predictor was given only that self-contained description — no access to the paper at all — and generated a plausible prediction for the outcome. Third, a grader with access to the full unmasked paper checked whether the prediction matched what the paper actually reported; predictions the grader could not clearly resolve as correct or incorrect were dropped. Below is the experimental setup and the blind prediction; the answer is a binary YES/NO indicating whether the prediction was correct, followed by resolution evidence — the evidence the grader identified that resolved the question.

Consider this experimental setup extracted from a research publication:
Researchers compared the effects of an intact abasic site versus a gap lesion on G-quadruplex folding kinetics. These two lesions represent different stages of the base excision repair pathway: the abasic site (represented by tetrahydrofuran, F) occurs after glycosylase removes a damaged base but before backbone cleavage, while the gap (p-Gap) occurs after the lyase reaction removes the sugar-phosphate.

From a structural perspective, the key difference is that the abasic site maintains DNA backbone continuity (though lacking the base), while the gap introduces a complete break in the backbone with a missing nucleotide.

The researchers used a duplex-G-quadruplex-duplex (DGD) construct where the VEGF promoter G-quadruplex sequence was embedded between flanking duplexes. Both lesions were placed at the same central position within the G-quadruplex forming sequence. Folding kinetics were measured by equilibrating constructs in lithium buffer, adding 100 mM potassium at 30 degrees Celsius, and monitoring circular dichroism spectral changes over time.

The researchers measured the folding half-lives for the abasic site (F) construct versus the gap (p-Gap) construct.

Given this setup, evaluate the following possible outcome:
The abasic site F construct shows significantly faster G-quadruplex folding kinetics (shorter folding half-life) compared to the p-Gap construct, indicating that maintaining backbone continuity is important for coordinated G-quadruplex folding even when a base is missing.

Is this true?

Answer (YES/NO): NO